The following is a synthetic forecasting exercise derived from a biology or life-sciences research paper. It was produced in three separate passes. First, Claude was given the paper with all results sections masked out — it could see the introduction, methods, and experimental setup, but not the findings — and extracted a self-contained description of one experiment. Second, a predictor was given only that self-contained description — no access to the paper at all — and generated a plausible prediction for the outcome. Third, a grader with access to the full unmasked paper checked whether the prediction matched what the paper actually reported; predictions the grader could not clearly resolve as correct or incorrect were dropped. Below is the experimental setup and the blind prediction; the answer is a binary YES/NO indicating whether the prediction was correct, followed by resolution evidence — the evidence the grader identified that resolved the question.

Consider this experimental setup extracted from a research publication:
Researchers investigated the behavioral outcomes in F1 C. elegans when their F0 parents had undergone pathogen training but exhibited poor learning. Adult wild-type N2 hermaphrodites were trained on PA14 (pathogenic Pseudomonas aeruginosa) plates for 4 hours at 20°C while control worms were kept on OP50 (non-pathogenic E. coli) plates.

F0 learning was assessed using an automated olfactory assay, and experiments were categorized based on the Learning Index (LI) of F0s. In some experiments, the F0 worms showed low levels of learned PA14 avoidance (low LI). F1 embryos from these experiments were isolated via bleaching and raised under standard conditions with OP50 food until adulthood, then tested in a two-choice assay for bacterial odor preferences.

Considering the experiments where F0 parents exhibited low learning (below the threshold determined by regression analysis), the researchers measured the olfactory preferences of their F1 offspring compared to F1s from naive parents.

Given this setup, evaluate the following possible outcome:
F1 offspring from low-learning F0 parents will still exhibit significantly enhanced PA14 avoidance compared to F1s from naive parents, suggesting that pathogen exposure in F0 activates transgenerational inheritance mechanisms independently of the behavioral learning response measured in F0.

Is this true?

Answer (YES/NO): NO